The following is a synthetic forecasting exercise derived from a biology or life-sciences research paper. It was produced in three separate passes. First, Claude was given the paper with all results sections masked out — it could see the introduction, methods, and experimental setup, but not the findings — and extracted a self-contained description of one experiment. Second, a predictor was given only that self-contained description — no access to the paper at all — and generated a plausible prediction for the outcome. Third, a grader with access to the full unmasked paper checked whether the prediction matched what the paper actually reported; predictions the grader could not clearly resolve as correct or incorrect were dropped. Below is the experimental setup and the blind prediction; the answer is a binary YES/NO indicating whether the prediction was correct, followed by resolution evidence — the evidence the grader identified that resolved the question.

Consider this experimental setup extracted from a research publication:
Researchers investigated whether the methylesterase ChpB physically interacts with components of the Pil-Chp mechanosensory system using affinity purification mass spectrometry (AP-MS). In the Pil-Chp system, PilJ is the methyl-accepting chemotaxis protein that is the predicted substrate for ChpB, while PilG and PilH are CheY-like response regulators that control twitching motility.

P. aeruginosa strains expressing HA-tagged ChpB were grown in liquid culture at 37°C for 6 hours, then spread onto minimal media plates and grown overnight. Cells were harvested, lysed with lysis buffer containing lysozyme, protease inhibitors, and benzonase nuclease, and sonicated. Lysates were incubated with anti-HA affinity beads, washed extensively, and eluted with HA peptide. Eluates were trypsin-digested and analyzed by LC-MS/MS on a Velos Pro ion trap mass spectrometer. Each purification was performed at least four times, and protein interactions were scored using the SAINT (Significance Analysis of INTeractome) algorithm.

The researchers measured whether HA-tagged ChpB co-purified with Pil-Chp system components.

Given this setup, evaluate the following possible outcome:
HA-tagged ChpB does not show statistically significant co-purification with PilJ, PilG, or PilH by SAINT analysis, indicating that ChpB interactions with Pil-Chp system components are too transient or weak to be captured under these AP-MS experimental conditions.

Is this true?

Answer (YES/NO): NO